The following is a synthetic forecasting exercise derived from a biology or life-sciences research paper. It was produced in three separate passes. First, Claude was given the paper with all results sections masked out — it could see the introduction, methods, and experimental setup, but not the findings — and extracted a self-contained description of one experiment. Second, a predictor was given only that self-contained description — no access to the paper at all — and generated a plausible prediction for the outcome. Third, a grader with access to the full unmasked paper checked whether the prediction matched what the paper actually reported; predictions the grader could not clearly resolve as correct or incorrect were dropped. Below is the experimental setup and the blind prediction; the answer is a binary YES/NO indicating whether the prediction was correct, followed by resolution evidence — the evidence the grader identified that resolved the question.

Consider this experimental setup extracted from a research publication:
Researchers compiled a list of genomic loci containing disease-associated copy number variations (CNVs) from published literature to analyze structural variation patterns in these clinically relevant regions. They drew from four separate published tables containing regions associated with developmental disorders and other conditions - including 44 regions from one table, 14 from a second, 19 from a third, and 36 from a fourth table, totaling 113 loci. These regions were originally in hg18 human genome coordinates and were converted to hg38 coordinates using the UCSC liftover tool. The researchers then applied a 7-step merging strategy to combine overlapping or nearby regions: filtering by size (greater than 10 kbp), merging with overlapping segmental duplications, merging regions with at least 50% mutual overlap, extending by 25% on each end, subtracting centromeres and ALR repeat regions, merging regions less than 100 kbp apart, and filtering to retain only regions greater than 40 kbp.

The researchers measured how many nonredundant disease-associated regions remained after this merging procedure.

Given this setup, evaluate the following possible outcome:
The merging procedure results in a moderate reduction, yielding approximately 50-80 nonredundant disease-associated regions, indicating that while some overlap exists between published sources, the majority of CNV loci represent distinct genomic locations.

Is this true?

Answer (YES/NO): NO